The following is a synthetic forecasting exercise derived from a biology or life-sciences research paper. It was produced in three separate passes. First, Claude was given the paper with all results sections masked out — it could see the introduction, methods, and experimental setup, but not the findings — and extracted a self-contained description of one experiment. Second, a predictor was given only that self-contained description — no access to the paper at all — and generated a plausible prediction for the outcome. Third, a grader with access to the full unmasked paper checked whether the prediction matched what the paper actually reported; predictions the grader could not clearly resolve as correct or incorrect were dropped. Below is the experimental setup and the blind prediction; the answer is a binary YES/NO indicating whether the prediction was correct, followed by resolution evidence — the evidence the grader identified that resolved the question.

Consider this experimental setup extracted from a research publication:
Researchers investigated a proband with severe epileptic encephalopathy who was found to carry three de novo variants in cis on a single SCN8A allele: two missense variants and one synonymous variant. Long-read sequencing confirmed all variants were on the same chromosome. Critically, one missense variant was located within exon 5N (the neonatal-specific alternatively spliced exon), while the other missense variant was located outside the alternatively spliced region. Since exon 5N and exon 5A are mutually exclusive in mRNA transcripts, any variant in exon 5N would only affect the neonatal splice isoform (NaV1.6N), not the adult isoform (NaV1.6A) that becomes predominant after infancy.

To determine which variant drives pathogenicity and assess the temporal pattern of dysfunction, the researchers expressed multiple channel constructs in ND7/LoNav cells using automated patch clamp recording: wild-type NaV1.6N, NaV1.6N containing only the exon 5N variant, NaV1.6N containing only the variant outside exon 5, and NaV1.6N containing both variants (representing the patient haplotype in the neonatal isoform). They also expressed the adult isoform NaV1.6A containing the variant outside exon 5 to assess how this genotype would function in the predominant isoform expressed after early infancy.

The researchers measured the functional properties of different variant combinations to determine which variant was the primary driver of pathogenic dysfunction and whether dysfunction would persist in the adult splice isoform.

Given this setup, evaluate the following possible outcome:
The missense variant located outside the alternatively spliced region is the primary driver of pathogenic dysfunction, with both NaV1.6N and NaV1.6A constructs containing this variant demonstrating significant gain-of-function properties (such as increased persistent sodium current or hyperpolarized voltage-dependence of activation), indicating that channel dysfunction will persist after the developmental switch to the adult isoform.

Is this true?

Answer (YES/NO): NO